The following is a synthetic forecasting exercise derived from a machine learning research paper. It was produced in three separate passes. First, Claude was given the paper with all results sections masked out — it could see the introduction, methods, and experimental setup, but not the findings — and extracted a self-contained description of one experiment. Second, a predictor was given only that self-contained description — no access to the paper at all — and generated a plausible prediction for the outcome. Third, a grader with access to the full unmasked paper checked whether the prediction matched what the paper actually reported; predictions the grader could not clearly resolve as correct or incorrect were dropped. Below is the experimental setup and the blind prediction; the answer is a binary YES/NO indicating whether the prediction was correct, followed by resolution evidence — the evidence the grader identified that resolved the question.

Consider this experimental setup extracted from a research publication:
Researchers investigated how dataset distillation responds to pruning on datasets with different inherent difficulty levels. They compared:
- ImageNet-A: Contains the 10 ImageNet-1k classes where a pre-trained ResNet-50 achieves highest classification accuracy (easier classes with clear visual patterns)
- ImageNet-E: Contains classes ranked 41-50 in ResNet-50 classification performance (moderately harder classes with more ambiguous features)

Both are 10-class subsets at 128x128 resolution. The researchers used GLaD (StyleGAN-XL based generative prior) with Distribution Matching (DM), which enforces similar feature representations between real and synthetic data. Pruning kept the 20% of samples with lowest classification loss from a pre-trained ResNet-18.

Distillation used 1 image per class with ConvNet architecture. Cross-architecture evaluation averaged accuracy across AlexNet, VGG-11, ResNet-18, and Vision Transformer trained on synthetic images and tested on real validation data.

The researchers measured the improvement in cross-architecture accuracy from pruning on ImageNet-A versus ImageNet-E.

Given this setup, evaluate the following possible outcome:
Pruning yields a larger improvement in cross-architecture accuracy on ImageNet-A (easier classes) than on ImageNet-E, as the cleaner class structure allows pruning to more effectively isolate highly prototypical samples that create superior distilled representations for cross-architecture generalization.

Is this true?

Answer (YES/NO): YES